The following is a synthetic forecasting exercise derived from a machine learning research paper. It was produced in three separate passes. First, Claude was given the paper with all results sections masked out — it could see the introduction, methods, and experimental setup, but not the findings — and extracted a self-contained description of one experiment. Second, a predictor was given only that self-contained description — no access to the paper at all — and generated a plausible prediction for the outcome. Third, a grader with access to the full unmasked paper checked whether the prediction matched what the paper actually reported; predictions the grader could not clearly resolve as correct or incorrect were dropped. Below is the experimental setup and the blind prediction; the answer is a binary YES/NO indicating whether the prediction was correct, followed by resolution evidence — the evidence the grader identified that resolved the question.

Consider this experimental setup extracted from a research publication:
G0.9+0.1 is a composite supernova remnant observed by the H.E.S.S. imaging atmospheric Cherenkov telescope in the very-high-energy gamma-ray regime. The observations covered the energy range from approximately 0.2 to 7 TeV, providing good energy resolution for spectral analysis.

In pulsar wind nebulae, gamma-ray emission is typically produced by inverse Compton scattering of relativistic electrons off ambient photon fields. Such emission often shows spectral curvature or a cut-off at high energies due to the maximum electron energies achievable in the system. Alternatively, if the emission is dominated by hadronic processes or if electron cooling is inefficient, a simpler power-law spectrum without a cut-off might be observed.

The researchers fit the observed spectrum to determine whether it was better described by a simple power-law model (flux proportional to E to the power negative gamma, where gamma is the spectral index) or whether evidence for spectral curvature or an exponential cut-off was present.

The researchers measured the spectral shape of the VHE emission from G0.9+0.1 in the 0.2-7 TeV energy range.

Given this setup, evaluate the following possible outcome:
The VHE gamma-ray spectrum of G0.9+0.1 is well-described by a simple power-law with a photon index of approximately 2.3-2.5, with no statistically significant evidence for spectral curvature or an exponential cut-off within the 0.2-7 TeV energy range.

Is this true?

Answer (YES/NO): YES